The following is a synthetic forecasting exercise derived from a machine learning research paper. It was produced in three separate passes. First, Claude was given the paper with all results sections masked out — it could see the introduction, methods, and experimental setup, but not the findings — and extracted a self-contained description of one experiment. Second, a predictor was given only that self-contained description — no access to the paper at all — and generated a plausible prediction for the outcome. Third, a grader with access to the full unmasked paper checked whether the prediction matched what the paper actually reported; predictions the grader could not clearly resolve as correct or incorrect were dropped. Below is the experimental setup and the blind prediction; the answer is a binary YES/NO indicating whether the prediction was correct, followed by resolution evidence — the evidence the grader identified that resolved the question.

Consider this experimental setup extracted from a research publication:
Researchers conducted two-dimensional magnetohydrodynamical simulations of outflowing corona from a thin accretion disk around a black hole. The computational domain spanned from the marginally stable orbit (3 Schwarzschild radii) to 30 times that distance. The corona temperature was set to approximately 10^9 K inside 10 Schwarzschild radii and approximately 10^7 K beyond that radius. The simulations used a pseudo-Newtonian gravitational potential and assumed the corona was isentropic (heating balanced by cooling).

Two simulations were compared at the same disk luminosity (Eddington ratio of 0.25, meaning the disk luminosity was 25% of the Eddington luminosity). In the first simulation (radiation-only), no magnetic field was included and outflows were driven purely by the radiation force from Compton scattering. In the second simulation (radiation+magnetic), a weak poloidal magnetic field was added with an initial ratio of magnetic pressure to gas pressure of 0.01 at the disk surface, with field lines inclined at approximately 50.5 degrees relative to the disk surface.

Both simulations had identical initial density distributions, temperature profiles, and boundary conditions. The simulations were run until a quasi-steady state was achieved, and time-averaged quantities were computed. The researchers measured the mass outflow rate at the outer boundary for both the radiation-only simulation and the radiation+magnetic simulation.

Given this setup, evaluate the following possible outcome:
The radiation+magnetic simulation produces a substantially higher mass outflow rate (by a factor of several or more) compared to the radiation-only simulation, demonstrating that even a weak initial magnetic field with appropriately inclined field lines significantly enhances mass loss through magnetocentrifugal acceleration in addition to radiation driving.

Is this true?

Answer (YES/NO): NO